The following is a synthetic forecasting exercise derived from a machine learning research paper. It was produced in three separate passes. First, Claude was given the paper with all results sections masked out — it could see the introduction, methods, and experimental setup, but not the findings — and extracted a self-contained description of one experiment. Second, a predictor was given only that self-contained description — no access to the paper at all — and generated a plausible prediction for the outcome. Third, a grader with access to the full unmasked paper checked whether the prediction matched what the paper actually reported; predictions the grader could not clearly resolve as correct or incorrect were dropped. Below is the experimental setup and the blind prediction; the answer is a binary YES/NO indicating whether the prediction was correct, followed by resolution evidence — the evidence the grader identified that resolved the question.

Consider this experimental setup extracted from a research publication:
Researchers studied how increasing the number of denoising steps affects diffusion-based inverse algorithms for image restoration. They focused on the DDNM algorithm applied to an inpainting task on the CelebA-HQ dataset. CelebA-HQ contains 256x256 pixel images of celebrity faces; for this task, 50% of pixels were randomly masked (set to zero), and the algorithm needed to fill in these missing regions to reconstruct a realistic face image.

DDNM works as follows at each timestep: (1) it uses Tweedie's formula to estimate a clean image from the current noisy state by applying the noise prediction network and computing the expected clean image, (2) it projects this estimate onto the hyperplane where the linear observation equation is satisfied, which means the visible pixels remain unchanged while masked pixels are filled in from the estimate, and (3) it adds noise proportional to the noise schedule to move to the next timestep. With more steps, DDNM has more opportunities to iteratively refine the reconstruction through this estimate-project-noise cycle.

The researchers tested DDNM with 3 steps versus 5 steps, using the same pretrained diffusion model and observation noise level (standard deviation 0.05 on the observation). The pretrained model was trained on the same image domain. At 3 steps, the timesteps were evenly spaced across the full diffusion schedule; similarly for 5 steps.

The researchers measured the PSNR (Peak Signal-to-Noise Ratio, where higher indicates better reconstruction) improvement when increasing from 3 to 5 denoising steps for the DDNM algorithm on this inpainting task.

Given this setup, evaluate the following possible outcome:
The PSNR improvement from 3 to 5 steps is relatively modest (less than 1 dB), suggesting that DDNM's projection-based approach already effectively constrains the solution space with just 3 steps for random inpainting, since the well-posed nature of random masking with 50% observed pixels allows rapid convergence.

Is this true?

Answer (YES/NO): NO